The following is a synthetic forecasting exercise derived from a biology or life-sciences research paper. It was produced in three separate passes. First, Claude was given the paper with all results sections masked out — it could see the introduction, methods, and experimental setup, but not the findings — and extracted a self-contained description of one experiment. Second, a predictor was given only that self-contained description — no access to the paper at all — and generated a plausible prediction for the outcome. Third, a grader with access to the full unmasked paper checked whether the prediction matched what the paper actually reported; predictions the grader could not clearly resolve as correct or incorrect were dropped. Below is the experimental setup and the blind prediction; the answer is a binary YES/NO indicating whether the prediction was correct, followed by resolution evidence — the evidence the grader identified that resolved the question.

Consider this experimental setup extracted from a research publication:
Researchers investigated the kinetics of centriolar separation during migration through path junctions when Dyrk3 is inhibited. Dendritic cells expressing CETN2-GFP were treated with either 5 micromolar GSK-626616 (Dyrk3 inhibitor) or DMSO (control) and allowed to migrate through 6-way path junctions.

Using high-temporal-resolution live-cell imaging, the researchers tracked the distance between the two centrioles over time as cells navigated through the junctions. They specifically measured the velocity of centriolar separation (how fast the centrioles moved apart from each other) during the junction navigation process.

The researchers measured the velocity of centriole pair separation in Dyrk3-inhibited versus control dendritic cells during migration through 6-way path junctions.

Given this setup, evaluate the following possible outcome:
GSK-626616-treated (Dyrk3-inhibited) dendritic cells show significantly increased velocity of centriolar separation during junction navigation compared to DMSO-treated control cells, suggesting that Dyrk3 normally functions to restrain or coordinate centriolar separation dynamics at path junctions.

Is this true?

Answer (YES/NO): YES